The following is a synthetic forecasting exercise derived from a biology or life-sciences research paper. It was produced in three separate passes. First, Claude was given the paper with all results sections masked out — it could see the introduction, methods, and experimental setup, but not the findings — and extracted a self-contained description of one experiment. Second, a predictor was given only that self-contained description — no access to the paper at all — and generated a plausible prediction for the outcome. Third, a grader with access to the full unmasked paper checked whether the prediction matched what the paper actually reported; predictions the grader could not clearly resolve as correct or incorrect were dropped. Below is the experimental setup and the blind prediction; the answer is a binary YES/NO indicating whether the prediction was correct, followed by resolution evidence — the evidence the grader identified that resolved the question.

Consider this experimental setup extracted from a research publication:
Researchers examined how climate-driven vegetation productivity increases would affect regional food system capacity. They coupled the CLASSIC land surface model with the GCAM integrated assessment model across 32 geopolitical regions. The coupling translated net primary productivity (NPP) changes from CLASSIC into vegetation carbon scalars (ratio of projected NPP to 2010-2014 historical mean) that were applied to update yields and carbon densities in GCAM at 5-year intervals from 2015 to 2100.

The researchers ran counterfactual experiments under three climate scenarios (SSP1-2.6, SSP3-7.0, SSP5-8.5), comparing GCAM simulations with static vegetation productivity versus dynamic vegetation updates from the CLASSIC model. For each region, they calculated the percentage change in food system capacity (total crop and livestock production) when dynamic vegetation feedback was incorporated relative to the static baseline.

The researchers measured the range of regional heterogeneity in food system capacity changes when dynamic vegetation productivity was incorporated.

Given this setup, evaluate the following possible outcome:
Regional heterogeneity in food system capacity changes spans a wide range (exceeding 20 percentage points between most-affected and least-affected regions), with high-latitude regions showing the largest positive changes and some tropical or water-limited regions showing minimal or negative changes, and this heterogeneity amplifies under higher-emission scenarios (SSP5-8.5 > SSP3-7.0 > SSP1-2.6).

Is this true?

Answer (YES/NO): NO